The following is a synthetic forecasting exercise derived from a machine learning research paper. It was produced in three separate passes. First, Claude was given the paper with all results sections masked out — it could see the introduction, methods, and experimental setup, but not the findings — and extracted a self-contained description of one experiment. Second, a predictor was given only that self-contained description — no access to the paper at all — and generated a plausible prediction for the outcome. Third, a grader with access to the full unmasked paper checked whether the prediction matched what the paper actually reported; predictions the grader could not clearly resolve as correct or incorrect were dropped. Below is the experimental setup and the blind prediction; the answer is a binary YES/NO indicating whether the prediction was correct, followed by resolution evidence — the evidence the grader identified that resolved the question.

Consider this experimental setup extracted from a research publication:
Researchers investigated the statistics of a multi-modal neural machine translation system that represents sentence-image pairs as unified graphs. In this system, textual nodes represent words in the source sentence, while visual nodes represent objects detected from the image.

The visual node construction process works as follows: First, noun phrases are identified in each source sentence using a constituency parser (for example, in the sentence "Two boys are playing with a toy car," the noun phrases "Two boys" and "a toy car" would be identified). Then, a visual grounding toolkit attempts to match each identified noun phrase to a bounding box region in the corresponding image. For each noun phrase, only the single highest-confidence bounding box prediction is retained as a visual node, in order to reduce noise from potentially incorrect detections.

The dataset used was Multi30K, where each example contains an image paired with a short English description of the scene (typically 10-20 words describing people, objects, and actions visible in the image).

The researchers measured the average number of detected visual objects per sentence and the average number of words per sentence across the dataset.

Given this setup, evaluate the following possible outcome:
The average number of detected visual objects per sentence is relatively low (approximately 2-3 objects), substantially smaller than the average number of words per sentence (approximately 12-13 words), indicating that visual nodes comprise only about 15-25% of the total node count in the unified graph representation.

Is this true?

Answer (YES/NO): NO